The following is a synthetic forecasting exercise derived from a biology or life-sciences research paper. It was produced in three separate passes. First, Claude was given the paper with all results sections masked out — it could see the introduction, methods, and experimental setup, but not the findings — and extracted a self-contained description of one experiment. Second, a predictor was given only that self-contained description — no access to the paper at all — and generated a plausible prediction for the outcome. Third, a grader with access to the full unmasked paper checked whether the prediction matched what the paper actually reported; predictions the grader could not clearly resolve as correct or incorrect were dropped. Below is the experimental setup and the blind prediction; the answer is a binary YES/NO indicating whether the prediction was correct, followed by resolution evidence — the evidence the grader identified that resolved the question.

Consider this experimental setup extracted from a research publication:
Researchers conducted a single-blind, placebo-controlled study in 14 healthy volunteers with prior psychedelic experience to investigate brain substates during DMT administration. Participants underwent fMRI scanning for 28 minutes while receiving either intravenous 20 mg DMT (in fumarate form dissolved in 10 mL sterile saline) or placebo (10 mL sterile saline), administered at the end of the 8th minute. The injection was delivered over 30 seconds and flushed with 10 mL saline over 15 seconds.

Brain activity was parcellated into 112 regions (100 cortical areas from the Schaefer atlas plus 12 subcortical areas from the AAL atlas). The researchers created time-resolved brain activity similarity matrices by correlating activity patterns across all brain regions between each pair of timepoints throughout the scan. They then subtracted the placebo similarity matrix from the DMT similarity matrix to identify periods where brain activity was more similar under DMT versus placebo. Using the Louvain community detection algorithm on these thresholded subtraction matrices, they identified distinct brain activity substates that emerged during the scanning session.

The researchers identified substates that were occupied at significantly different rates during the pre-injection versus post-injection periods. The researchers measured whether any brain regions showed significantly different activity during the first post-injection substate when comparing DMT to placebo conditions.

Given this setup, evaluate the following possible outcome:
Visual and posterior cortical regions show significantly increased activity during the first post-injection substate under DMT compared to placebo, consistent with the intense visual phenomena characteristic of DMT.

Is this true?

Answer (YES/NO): NO